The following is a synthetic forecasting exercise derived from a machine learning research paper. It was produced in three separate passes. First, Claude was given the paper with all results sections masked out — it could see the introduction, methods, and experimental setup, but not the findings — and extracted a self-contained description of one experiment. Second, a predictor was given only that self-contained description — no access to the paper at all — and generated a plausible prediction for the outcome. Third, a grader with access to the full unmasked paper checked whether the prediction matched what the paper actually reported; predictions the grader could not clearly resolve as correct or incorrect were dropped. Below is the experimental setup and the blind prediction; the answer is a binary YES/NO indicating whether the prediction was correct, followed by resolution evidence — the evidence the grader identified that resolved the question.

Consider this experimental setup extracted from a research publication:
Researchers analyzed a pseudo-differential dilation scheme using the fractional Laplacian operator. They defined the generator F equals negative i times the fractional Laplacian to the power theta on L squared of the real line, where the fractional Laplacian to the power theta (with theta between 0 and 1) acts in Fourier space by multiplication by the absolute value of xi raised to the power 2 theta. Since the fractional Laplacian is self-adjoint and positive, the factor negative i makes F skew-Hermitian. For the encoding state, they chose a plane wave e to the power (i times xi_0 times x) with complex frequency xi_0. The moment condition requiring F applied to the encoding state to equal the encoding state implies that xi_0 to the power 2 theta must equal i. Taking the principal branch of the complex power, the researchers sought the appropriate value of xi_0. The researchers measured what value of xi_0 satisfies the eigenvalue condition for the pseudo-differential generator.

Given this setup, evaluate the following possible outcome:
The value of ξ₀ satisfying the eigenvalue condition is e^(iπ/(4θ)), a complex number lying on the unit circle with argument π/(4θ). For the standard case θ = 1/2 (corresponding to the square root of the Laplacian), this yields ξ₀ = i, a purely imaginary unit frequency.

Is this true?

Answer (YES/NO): YES